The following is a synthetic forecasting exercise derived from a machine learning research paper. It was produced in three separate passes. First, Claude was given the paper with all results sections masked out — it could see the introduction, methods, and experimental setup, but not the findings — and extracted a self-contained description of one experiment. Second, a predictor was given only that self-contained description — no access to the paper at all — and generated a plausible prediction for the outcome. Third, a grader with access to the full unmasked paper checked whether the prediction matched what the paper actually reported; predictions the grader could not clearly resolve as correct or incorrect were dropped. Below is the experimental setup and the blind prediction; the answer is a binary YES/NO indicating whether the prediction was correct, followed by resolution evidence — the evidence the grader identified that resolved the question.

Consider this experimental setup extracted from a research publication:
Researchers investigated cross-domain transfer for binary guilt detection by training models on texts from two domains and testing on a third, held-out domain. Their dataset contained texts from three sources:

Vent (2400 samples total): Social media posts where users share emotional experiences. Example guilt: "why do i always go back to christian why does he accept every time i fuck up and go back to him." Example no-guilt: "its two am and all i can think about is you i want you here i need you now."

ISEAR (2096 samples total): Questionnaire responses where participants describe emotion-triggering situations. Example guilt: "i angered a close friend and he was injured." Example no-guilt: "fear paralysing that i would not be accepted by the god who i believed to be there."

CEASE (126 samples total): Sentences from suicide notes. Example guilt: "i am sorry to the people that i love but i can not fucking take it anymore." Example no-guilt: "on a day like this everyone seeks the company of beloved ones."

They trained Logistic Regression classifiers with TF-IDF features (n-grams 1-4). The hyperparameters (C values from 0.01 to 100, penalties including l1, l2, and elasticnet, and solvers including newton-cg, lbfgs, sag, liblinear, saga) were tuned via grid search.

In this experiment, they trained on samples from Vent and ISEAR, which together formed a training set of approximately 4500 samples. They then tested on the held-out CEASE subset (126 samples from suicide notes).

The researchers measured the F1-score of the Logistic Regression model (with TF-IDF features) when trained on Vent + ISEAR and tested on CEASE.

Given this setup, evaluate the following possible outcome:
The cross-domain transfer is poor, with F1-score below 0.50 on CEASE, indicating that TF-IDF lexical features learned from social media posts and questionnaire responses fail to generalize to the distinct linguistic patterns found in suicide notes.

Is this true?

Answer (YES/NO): NO